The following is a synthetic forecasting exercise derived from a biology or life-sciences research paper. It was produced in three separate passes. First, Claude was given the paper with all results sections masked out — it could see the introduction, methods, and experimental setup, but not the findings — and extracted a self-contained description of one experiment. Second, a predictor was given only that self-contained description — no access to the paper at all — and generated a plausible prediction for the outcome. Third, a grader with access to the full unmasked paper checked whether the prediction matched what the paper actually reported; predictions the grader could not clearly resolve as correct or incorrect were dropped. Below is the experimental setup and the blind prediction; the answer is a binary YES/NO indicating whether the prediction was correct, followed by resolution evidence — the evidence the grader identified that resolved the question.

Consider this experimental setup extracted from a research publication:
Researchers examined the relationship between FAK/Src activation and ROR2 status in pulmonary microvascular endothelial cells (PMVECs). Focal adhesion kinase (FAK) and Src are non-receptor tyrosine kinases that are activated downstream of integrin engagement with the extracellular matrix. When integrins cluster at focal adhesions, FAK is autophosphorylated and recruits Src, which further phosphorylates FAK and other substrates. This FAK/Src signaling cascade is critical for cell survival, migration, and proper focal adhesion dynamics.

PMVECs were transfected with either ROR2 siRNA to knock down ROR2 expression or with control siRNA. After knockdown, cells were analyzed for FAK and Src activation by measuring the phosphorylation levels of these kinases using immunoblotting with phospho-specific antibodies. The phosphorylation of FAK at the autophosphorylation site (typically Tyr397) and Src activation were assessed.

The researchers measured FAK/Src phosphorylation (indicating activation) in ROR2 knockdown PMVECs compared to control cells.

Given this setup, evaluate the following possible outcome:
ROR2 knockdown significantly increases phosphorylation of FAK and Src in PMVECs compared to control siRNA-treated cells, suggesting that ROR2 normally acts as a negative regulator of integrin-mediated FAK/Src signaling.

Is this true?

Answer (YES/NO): NO